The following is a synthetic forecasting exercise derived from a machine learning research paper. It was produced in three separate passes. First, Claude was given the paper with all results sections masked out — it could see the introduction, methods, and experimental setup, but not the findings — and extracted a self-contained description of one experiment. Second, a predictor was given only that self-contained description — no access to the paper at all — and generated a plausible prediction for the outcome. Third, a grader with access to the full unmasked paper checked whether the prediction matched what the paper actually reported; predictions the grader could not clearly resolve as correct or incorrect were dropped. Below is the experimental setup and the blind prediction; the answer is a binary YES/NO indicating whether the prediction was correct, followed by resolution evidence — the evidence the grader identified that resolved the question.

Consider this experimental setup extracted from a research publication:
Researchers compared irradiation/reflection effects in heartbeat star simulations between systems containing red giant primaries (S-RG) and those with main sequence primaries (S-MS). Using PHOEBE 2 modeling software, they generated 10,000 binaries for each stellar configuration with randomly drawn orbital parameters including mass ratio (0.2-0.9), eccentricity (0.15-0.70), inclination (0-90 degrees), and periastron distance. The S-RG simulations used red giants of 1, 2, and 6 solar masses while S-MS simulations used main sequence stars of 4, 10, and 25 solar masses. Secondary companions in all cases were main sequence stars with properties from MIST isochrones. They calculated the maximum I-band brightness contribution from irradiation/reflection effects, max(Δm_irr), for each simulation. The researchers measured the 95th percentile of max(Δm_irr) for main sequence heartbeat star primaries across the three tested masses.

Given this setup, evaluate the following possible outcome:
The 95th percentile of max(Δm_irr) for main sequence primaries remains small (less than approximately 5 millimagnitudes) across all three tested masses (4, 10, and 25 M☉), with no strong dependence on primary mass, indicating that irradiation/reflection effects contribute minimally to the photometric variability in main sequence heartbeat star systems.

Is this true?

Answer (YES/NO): NO